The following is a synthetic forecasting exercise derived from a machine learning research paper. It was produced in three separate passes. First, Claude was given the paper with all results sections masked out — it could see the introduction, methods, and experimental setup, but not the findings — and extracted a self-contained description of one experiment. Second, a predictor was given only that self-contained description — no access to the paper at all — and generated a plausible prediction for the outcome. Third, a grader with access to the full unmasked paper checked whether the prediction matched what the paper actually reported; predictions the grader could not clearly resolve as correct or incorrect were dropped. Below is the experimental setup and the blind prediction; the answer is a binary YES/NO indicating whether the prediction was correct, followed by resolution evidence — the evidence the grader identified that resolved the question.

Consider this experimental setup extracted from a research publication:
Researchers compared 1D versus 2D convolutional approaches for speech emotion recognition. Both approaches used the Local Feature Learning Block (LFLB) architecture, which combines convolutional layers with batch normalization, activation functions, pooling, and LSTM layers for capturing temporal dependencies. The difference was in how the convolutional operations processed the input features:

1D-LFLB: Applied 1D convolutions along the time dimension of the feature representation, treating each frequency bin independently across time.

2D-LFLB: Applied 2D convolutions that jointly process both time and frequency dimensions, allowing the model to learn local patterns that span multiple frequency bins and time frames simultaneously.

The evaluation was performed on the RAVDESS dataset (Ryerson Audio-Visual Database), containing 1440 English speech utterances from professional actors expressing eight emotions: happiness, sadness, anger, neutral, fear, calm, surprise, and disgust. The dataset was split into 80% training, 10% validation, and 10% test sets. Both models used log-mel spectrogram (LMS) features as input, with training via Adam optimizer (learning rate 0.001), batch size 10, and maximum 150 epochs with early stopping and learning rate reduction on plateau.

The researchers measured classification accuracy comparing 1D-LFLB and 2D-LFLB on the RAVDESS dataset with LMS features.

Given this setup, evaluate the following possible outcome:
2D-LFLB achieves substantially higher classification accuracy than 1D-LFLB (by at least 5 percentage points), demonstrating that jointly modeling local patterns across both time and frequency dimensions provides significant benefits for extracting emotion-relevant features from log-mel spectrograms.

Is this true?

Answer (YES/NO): NO